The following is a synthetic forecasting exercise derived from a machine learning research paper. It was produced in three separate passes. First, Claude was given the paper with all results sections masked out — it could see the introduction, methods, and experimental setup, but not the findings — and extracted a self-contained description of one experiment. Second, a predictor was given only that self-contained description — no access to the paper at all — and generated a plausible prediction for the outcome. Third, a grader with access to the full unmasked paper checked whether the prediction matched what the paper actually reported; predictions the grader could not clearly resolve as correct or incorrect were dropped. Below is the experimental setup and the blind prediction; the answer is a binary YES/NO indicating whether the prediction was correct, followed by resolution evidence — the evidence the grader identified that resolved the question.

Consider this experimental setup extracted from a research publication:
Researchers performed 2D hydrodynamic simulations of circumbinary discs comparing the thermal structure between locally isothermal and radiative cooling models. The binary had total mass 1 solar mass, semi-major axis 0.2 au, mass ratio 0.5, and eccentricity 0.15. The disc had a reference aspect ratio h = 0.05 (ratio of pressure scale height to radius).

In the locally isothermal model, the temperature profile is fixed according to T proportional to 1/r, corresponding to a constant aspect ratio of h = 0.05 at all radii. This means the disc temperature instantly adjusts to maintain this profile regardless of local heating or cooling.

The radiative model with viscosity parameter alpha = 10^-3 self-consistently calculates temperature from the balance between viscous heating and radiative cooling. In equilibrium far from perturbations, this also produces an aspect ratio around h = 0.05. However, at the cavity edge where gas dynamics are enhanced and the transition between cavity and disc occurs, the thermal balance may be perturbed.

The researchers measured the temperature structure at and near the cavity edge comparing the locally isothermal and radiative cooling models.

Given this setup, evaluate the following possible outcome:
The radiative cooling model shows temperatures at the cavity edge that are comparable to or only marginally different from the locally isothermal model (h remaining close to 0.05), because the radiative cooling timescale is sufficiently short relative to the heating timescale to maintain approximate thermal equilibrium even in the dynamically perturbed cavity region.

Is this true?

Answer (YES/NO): YES